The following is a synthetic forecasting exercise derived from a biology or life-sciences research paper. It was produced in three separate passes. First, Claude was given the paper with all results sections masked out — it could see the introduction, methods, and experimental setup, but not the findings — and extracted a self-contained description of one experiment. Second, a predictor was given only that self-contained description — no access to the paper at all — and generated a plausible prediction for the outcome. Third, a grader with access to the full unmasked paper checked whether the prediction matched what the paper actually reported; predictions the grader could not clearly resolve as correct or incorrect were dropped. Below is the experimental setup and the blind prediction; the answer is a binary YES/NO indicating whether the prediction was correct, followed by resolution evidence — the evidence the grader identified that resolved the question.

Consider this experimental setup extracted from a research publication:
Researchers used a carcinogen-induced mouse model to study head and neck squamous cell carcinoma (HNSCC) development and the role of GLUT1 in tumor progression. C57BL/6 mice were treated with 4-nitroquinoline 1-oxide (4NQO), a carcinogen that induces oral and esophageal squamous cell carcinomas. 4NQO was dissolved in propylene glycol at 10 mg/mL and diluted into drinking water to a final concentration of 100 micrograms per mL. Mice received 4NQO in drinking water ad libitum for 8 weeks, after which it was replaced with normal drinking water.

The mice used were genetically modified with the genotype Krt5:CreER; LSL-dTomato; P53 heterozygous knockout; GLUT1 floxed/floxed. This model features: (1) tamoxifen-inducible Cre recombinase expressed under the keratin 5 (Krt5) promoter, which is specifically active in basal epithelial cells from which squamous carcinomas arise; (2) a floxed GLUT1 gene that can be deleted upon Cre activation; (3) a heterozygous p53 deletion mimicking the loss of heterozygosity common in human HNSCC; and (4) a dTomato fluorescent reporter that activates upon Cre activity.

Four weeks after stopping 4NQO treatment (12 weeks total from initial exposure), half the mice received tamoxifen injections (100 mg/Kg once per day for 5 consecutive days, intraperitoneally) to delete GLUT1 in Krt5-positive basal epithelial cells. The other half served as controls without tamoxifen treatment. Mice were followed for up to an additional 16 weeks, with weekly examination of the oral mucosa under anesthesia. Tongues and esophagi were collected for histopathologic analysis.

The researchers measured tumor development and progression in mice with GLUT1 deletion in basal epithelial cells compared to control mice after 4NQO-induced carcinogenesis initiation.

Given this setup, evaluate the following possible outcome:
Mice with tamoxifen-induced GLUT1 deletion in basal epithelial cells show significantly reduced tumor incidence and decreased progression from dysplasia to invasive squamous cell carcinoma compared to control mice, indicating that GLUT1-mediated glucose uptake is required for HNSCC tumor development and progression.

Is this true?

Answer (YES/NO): YES